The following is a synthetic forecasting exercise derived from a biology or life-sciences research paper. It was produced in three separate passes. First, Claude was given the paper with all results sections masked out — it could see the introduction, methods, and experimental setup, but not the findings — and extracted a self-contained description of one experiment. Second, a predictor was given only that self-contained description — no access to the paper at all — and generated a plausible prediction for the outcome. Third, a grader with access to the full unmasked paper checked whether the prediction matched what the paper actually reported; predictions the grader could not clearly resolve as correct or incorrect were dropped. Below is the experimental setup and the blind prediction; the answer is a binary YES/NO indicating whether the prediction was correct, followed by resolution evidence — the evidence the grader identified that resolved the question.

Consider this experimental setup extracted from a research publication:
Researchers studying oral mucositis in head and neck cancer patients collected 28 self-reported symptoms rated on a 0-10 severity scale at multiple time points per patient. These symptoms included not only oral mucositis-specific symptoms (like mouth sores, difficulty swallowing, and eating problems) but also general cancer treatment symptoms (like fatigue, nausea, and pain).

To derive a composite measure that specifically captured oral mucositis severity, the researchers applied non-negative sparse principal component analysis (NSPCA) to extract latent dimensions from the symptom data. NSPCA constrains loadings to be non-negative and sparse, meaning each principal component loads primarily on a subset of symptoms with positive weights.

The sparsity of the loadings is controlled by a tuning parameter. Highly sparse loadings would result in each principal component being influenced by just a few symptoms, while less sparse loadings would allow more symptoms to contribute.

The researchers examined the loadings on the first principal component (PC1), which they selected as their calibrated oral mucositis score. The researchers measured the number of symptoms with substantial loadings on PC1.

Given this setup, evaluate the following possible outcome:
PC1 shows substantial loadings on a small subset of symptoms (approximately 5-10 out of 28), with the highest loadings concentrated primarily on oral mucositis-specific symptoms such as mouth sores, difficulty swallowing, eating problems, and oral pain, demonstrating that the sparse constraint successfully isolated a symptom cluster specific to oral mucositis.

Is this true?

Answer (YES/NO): YES